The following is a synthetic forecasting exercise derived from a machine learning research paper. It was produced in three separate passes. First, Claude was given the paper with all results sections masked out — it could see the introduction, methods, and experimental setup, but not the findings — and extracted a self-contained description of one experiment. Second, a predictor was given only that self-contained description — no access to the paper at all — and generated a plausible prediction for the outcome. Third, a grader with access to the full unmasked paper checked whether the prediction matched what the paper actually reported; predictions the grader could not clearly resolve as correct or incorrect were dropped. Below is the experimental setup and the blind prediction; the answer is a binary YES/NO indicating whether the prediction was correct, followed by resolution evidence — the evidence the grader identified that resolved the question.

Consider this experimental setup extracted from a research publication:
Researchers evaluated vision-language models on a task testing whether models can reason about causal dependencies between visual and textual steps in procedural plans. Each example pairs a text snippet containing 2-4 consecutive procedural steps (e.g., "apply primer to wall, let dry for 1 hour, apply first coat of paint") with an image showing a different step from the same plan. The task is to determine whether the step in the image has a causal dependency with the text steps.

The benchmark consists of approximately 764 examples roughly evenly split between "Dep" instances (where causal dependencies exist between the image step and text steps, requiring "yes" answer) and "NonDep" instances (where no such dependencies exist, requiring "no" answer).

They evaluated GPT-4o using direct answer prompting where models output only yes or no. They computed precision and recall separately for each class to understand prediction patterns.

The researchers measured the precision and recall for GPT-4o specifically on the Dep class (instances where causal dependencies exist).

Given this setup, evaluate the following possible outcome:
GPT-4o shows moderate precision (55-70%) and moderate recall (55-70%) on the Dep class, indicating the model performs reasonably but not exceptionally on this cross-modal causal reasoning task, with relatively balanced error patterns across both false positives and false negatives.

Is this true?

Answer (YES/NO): NO